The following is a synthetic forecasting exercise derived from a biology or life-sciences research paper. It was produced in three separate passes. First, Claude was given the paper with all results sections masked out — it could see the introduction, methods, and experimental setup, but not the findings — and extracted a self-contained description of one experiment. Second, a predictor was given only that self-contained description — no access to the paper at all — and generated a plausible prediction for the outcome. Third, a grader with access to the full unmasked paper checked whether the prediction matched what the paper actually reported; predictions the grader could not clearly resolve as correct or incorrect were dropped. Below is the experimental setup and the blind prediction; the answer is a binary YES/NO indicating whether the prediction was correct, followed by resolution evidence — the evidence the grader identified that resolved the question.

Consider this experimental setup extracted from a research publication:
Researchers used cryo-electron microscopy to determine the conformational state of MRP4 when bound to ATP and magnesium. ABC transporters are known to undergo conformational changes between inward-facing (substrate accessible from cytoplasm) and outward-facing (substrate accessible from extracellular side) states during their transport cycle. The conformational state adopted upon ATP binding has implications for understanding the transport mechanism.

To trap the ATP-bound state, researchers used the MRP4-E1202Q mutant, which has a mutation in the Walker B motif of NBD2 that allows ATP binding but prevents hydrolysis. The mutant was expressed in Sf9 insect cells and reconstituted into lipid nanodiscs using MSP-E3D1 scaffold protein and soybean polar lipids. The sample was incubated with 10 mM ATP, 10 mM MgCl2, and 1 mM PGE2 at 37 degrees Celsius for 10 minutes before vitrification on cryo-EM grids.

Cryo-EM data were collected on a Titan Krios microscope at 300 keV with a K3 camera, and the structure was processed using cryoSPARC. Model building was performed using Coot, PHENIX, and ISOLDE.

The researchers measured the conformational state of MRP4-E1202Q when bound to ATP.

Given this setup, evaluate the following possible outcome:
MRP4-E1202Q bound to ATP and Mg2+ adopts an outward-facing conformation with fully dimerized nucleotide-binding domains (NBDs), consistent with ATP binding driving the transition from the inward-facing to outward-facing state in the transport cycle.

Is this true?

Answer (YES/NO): NO